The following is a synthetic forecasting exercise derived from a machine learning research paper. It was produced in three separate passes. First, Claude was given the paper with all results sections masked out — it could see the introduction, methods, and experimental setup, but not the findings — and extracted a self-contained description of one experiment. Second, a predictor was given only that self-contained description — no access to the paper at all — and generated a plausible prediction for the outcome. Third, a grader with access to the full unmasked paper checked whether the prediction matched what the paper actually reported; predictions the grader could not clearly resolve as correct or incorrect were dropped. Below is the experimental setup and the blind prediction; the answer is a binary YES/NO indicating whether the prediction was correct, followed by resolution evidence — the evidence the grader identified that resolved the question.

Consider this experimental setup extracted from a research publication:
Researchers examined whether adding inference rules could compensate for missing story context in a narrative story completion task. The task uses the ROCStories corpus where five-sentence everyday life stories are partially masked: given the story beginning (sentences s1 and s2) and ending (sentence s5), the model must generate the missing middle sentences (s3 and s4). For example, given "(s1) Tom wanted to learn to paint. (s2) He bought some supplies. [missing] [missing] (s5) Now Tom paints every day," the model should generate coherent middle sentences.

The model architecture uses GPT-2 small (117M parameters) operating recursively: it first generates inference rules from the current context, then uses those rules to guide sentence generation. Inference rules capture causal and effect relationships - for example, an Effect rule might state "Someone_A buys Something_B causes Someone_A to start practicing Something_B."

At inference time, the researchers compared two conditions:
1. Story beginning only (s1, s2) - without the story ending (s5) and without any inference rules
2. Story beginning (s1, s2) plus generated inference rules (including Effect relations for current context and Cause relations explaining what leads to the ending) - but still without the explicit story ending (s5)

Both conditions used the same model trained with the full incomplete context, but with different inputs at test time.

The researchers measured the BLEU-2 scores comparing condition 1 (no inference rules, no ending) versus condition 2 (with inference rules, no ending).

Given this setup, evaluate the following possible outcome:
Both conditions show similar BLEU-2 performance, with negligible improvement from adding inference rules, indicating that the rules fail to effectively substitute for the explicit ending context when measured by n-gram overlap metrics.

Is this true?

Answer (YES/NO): NO